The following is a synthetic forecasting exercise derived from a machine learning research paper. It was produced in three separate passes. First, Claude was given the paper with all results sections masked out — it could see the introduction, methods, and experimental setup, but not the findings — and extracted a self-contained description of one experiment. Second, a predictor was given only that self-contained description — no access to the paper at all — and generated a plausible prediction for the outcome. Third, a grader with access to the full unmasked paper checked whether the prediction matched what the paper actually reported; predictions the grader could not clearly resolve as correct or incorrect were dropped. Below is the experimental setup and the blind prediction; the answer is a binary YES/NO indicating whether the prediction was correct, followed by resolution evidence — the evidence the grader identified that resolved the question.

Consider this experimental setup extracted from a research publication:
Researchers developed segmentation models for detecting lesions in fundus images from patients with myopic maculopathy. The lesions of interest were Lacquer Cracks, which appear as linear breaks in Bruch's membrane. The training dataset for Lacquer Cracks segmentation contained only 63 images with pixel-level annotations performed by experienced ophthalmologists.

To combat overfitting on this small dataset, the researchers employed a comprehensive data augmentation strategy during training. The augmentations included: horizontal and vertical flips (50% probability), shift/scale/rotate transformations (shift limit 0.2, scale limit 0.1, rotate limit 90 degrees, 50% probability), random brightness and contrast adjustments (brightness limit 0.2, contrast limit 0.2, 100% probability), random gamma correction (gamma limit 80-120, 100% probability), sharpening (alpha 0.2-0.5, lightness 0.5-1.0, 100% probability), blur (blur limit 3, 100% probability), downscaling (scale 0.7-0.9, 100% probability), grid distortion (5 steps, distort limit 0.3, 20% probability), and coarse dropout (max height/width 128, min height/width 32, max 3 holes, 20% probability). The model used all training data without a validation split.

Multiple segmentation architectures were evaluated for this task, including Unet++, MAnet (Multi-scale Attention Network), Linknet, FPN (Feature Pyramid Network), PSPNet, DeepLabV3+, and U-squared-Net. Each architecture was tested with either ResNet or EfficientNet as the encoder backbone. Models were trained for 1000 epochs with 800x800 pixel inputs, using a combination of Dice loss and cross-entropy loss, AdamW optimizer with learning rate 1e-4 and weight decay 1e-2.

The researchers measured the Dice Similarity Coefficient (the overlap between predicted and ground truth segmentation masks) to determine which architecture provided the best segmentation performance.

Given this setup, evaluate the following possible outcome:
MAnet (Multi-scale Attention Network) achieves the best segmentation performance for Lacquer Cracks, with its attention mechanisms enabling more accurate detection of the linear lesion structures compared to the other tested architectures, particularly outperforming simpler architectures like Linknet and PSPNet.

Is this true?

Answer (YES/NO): NO